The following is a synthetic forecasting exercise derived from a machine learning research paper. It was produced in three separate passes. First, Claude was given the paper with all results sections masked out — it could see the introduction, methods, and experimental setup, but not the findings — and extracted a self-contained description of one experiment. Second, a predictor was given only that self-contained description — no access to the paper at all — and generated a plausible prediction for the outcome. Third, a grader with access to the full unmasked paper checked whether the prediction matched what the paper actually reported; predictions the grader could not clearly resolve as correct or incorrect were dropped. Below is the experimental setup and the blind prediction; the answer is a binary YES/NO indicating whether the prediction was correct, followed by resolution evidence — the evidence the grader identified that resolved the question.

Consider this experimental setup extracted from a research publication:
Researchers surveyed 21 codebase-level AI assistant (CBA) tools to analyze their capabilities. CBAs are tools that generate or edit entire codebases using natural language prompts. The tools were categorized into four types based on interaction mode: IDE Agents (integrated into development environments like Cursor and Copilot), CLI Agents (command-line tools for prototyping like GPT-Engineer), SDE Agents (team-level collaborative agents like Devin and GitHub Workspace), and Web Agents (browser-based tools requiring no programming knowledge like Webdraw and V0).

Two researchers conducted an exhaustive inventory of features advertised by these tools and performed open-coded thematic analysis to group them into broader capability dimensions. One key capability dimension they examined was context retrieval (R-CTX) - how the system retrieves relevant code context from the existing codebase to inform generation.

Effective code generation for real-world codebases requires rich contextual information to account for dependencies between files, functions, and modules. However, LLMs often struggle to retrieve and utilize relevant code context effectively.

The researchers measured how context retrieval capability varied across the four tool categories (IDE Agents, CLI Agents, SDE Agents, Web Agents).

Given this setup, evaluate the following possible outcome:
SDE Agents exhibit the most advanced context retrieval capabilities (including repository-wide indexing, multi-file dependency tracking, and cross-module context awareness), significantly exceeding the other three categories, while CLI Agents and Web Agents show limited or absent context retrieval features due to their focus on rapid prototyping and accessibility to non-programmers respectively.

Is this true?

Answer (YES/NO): NO